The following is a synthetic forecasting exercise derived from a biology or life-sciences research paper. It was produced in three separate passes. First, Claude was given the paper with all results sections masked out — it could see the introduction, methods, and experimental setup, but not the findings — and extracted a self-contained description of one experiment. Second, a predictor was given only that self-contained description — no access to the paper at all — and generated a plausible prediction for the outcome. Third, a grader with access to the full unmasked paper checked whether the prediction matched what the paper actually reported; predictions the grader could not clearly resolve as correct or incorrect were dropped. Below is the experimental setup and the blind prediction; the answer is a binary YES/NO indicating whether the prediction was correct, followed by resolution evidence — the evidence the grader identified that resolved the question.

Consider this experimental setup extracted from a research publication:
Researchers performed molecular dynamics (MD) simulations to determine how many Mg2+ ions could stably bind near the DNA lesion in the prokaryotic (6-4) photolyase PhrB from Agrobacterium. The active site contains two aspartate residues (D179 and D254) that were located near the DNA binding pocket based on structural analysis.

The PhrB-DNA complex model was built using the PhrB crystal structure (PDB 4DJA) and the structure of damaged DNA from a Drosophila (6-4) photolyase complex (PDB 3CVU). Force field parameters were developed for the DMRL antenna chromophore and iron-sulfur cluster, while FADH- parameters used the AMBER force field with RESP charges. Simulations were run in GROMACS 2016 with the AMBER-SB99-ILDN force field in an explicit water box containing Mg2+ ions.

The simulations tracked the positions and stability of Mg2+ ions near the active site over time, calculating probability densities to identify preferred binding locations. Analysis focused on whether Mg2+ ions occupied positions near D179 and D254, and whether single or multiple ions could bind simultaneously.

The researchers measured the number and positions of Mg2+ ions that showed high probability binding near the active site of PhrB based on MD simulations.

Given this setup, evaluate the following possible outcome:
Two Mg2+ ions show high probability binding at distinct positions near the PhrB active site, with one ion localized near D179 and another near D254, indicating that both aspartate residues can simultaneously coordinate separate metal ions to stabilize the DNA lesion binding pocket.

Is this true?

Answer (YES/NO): YES